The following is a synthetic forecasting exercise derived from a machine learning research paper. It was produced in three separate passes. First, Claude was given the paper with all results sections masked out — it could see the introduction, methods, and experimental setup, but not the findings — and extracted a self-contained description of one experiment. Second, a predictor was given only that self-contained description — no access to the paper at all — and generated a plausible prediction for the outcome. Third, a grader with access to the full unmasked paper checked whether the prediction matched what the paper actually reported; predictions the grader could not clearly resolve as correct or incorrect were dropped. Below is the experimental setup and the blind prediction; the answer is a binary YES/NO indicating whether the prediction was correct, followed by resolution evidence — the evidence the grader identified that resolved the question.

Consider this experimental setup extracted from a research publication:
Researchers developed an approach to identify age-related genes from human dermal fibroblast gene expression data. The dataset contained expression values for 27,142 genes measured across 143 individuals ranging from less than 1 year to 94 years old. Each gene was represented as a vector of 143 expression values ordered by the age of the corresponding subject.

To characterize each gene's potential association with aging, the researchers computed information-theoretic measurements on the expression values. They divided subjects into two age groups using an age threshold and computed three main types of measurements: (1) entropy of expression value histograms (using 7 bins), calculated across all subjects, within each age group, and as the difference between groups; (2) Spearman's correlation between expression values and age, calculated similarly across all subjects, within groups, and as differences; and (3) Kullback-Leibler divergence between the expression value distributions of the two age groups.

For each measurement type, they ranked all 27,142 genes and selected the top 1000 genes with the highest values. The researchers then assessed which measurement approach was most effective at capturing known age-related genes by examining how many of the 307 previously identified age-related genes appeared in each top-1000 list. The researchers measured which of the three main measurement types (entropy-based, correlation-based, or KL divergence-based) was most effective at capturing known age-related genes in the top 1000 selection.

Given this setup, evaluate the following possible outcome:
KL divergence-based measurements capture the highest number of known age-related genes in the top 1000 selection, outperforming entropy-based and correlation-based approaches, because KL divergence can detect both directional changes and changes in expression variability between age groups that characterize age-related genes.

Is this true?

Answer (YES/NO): YES